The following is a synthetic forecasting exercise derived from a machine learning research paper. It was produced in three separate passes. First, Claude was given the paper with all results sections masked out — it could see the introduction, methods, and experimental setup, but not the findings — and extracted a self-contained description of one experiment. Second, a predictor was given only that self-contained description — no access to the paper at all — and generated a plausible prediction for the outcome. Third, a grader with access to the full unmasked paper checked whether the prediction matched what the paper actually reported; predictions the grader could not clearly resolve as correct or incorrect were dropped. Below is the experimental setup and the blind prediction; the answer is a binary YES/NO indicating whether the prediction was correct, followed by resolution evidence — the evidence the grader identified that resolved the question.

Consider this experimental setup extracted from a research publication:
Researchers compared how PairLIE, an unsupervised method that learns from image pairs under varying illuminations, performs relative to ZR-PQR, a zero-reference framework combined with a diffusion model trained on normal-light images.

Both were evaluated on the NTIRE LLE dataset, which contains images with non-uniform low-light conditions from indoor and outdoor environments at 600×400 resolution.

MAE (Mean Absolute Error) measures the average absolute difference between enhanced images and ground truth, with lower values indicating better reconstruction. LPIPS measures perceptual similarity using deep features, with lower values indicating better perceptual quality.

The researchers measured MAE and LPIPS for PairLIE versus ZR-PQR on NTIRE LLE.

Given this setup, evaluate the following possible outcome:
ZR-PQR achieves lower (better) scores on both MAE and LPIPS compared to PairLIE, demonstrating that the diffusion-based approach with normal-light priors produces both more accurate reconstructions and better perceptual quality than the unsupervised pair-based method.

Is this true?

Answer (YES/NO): NO